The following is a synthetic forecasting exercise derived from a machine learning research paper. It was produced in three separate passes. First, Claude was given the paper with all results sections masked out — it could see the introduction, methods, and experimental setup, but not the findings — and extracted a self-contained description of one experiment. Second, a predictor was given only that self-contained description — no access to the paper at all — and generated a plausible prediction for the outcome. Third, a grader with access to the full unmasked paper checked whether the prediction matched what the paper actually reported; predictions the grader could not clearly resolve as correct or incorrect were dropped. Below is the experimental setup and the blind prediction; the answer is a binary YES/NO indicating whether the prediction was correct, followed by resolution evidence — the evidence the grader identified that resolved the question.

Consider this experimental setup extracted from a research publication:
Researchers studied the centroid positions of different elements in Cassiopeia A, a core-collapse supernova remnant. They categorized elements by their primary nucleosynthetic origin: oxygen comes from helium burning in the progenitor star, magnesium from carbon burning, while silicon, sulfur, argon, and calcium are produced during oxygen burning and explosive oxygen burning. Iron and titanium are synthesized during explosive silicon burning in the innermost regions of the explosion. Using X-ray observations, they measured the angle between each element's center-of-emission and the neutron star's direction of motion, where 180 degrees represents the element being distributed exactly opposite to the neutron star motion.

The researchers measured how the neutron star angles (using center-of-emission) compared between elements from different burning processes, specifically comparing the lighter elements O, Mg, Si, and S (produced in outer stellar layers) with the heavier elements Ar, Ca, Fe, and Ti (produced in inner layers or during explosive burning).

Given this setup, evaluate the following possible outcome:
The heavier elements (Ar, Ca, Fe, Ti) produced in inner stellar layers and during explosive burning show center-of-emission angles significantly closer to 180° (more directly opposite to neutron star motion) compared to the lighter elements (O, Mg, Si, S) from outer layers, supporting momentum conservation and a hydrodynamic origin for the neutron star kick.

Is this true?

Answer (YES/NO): YES